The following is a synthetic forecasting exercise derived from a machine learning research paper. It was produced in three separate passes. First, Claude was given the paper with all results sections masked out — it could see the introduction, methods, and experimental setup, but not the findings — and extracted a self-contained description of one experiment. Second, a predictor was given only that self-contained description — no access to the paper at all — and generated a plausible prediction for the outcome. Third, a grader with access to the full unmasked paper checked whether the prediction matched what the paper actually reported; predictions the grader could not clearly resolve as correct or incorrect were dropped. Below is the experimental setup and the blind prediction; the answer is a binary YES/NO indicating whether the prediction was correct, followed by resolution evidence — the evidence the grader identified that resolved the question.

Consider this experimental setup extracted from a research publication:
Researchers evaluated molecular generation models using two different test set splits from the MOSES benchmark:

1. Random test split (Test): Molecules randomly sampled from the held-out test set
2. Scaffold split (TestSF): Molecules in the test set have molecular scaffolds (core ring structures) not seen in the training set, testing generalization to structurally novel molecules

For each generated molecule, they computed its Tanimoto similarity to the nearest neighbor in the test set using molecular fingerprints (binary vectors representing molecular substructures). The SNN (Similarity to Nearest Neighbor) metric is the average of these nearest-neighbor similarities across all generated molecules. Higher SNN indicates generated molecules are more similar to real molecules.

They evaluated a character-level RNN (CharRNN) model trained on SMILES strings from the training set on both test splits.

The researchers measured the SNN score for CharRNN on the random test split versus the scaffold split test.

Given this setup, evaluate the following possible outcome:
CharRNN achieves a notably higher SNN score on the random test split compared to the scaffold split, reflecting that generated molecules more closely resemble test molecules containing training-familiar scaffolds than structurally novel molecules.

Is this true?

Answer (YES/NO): YES